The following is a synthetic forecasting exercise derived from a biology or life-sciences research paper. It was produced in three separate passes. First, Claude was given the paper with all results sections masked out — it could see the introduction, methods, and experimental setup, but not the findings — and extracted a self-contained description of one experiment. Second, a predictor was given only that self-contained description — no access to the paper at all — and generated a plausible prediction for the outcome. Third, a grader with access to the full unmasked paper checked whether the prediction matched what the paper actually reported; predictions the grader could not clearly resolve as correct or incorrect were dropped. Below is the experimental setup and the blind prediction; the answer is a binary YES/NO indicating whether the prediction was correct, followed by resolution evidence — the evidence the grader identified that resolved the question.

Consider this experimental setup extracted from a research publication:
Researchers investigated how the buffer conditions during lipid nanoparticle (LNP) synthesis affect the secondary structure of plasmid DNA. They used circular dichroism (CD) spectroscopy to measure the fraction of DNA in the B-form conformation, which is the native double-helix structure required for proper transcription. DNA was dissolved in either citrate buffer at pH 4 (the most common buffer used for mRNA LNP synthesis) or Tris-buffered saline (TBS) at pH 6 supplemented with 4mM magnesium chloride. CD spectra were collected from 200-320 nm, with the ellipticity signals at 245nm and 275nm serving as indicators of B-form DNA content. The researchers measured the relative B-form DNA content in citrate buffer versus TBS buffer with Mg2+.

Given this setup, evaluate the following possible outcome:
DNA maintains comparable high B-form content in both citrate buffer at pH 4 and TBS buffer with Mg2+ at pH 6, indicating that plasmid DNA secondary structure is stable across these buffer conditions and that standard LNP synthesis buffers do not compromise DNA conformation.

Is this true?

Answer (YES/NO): NO